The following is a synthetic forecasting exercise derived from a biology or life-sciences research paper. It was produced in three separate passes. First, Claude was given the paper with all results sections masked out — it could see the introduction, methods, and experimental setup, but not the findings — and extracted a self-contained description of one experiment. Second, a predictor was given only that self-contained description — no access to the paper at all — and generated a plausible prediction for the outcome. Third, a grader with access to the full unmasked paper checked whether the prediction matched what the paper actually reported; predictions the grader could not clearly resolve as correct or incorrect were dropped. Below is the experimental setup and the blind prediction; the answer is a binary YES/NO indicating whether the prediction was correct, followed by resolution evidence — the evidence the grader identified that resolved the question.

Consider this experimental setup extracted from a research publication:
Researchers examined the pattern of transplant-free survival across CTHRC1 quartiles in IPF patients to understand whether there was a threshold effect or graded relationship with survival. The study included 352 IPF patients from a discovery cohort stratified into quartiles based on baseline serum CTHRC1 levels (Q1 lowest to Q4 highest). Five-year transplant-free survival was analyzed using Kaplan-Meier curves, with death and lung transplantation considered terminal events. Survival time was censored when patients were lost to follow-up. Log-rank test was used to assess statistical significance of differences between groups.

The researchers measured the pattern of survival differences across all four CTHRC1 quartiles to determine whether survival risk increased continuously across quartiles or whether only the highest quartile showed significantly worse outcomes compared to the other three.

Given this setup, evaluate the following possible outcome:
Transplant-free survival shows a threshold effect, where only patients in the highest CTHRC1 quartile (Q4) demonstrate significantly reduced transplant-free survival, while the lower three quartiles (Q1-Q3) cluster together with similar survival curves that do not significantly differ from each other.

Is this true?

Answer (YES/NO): YES